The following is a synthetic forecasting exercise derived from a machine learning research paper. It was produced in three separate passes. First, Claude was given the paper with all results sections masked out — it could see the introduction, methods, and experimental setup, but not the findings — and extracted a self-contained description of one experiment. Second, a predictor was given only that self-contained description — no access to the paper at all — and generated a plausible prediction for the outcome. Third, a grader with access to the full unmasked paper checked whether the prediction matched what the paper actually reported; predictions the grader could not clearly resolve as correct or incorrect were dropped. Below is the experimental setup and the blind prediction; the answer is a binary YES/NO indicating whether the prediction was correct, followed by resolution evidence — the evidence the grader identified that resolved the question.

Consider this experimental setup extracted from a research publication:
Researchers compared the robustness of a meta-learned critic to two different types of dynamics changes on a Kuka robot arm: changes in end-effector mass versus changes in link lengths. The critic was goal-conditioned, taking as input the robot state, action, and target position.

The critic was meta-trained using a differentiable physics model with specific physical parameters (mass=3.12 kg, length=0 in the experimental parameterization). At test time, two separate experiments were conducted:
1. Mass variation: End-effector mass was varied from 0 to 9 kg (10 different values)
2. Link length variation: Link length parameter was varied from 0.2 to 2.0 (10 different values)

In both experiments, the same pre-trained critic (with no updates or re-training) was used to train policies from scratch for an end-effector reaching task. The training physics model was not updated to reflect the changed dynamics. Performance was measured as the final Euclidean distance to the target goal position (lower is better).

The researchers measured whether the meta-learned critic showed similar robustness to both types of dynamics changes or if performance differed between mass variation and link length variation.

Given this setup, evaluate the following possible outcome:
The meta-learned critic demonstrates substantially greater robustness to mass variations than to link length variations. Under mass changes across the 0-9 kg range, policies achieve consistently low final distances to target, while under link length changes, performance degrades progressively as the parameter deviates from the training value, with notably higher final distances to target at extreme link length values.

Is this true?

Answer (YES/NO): NO